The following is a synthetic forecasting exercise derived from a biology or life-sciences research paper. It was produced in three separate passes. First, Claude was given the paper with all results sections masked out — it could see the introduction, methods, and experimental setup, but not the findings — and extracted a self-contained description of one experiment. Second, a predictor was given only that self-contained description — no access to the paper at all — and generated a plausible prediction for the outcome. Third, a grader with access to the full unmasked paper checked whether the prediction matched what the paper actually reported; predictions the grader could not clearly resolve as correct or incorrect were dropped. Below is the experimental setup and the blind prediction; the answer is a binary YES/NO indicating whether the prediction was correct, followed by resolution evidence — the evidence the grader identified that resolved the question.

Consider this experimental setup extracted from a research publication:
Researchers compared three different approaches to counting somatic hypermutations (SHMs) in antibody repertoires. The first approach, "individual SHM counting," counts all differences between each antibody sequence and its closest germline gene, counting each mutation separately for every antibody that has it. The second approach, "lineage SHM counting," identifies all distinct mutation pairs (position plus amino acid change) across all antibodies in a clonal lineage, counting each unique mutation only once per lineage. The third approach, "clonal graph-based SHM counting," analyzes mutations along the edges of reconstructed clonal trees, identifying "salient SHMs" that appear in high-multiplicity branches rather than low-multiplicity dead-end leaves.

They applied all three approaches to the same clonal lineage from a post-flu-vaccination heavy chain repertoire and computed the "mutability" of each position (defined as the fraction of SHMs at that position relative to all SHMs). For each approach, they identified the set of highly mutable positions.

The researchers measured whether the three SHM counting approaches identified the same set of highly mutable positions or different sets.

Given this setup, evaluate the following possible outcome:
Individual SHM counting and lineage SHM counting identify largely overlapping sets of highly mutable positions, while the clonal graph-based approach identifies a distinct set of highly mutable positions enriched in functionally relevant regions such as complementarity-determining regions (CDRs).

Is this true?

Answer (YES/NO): NO